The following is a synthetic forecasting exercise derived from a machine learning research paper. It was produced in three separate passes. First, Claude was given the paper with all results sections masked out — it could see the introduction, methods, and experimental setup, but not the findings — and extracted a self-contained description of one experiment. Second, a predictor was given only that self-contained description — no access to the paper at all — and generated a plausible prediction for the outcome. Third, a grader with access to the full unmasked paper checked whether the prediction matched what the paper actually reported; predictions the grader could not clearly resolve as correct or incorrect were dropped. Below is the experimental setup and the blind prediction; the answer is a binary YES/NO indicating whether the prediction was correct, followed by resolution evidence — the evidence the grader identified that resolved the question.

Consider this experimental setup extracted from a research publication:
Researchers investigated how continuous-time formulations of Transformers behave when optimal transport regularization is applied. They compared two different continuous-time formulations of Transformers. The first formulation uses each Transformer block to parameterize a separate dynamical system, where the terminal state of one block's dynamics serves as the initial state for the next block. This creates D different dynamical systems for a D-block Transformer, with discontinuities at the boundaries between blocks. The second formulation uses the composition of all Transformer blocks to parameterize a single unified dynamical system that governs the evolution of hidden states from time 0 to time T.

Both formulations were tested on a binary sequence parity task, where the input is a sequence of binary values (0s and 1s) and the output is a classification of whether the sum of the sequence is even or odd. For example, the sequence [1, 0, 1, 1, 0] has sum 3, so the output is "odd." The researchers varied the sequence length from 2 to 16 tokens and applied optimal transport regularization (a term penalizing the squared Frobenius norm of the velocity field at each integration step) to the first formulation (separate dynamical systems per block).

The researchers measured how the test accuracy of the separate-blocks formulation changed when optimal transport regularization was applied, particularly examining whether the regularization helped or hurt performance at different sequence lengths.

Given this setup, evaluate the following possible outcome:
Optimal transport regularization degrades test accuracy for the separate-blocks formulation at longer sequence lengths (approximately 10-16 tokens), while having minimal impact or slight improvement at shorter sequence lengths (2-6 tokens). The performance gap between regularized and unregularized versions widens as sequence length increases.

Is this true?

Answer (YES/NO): NO